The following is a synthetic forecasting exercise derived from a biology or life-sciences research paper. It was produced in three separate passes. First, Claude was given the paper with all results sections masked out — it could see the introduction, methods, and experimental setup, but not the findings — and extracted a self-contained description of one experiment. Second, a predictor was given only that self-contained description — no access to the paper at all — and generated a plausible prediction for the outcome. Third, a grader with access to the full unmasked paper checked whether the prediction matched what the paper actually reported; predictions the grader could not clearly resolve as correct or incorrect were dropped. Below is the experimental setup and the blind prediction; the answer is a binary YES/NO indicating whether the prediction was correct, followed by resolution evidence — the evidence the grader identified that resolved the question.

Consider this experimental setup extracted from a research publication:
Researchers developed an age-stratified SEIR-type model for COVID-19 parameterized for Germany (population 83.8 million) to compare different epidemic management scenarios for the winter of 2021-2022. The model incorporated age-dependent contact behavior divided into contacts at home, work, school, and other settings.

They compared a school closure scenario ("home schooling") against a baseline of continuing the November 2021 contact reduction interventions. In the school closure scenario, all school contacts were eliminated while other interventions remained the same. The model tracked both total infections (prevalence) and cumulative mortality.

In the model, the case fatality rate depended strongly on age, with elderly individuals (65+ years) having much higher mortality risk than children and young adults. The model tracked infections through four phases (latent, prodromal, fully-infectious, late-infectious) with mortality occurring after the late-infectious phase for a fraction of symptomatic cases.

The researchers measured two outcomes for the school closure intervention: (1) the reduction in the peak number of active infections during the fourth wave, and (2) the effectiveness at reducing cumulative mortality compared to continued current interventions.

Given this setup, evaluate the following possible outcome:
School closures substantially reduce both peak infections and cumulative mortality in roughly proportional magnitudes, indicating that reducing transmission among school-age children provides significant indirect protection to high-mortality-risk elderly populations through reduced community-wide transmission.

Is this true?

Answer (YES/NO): NO